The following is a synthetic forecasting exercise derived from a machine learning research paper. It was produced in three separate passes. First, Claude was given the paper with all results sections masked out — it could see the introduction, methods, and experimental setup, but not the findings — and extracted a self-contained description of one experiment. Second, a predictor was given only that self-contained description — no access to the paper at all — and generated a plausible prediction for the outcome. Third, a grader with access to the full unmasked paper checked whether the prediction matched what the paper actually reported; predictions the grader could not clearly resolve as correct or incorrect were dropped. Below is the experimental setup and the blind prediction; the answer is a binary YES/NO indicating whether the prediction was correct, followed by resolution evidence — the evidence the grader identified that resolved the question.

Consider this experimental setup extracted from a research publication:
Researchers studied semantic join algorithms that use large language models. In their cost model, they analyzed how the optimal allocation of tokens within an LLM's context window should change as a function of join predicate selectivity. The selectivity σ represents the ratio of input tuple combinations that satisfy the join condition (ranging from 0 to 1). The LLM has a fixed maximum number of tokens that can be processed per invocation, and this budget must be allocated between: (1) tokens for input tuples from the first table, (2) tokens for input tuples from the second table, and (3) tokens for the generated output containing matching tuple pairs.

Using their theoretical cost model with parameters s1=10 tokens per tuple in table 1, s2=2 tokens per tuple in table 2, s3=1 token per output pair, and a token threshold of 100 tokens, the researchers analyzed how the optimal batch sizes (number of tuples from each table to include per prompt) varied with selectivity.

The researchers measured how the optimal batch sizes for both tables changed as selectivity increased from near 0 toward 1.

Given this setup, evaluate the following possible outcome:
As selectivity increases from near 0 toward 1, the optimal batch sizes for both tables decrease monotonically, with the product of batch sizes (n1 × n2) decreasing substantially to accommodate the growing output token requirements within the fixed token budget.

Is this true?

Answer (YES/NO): YES